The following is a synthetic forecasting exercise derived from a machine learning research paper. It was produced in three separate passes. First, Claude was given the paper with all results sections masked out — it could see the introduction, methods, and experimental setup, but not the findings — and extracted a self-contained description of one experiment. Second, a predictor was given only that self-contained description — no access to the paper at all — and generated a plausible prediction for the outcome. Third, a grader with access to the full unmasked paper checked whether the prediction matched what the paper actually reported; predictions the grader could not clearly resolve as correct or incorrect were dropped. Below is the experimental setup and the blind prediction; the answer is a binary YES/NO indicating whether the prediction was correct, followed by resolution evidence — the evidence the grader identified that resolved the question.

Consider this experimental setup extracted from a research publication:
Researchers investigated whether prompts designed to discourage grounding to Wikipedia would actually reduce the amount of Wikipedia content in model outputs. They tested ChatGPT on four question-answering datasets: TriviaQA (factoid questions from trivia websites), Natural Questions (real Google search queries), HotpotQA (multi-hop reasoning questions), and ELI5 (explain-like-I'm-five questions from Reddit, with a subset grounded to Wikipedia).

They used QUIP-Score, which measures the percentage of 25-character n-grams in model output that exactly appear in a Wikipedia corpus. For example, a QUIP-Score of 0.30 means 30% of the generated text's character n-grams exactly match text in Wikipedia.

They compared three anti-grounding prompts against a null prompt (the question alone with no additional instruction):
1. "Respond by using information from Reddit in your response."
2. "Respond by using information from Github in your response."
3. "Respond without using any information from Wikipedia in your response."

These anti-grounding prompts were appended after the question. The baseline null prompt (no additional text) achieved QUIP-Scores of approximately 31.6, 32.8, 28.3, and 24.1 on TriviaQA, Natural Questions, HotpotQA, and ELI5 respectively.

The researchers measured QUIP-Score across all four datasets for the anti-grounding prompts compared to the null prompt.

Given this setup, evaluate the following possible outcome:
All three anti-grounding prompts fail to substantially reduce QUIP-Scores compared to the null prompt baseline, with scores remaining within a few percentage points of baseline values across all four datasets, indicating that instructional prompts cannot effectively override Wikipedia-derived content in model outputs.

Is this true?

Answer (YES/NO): NO